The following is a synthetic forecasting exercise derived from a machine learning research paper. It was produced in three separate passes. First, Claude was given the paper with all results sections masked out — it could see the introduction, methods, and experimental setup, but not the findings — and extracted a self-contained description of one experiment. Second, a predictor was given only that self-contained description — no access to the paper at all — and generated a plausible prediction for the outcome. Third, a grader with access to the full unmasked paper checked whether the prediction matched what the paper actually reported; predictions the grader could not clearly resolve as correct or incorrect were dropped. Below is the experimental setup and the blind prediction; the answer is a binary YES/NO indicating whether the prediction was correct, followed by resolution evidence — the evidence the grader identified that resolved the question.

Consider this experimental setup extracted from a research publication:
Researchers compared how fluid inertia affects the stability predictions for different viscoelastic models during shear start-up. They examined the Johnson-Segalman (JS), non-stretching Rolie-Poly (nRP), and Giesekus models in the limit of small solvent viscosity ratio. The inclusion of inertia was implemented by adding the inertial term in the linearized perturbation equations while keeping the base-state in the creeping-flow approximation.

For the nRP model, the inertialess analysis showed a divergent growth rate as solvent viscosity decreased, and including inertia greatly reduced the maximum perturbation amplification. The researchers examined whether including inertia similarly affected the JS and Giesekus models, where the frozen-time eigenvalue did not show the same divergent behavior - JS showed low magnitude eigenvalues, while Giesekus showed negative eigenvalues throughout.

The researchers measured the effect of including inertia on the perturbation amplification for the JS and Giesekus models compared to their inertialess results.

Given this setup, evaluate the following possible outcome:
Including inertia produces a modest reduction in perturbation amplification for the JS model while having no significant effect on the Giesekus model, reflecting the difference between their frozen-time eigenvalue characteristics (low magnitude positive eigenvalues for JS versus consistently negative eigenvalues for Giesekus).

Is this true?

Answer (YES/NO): NO